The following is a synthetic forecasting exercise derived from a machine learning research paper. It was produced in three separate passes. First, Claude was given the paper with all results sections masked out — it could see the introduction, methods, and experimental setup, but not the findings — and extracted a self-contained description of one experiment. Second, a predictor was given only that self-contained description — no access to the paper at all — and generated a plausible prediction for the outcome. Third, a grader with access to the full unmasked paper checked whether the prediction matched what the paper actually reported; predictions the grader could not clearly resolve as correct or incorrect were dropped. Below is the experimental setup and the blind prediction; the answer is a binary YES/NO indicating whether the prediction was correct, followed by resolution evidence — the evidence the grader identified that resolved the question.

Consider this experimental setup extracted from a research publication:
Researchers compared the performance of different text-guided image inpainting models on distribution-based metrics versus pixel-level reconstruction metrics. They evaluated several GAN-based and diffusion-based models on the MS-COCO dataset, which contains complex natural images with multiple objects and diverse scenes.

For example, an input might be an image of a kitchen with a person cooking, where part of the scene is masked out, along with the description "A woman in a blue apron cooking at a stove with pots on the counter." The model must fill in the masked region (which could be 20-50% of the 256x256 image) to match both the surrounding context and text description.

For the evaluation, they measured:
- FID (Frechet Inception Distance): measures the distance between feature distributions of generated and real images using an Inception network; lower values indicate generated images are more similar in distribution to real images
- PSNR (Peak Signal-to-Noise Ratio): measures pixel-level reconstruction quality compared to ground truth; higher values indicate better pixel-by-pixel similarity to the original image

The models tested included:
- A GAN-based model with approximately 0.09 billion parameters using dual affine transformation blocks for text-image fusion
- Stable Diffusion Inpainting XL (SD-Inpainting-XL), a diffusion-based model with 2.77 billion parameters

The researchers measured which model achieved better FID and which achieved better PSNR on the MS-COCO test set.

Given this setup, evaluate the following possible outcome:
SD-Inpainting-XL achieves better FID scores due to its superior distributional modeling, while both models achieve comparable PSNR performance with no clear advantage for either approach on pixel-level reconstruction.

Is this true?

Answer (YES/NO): NO